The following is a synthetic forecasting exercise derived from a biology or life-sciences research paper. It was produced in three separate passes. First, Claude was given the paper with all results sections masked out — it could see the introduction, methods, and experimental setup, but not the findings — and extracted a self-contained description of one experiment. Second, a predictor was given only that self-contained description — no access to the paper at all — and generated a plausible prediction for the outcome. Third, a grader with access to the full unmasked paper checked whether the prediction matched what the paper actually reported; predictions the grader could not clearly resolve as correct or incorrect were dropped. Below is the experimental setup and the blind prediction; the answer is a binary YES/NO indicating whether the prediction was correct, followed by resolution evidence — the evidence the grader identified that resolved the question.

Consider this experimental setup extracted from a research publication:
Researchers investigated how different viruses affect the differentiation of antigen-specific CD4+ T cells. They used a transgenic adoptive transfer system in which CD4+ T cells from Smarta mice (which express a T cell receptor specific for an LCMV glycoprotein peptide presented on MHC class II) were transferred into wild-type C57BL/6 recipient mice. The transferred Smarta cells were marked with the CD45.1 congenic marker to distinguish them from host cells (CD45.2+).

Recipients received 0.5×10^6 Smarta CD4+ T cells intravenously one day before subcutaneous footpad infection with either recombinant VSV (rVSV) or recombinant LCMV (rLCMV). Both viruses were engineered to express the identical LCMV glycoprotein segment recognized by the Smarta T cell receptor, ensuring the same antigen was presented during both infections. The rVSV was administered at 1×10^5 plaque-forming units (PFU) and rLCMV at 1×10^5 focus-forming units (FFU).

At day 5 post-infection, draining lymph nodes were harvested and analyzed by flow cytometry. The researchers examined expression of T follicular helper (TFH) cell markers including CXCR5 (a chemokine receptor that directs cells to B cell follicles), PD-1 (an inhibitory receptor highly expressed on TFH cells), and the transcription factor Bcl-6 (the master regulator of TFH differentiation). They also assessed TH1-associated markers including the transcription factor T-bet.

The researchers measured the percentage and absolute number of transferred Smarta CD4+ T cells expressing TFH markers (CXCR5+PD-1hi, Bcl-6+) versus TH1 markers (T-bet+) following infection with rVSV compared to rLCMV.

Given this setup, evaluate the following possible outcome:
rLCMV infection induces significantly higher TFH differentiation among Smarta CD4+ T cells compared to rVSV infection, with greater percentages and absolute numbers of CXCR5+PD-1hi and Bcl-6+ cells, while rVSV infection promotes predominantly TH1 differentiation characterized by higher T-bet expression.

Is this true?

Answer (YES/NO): NO